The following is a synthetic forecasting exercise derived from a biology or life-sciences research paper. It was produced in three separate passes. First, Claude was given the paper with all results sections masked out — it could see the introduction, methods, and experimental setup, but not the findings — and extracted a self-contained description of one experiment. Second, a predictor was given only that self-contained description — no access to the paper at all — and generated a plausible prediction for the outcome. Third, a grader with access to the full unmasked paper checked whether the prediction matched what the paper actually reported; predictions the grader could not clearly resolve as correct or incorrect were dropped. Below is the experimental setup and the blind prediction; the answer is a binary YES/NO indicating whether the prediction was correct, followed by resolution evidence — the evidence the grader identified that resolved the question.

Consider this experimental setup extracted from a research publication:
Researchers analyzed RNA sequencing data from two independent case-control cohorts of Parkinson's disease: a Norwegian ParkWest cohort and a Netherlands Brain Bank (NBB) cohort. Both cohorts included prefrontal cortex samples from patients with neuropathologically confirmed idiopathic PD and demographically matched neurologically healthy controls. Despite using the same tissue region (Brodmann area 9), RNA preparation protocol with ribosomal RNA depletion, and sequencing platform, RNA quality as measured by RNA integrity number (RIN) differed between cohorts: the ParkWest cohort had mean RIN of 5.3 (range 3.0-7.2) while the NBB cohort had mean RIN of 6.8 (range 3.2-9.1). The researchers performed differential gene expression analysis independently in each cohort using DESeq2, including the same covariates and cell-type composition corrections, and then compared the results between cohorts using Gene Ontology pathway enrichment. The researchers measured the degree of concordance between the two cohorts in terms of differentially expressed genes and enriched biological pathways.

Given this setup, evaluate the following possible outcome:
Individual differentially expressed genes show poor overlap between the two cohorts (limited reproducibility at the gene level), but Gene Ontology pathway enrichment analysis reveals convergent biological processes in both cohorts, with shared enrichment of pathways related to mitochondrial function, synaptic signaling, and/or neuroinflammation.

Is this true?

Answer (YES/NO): NO